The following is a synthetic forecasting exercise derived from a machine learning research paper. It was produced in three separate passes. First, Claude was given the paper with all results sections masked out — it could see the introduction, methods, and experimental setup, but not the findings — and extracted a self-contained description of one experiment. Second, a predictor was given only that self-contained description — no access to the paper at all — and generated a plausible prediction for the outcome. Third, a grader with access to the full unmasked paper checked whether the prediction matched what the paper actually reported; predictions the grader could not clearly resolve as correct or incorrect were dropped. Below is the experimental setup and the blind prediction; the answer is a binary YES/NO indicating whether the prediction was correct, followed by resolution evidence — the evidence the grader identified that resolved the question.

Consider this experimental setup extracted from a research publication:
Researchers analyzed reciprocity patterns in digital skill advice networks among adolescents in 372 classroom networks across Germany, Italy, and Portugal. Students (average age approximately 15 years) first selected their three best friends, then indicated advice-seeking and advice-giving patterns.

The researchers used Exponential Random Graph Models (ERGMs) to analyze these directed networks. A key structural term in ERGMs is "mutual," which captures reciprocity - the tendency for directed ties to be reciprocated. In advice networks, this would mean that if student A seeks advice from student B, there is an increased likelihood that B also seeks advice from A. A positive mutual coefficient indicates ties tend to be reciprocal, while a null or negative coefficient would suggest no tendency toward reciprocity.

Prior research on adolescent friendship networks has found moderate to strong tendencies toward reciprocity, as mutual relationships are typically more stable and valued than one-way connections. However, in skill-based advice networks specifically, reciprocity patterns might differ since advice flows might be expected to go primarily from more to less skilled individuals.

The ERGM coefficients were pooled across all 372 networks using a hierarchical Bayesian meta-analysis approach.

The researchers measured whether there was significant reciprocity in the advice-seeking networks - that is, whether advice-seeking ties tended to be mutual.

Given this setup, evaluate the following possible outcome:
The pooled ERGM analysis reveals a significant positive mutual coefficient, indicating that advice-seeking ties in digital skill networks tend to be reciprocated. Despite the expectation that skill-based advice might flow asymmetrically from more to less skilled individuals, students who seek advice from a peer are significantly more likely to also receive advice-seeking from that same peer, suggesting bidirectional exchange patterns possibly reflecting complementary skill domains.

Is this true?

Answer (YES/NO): YES